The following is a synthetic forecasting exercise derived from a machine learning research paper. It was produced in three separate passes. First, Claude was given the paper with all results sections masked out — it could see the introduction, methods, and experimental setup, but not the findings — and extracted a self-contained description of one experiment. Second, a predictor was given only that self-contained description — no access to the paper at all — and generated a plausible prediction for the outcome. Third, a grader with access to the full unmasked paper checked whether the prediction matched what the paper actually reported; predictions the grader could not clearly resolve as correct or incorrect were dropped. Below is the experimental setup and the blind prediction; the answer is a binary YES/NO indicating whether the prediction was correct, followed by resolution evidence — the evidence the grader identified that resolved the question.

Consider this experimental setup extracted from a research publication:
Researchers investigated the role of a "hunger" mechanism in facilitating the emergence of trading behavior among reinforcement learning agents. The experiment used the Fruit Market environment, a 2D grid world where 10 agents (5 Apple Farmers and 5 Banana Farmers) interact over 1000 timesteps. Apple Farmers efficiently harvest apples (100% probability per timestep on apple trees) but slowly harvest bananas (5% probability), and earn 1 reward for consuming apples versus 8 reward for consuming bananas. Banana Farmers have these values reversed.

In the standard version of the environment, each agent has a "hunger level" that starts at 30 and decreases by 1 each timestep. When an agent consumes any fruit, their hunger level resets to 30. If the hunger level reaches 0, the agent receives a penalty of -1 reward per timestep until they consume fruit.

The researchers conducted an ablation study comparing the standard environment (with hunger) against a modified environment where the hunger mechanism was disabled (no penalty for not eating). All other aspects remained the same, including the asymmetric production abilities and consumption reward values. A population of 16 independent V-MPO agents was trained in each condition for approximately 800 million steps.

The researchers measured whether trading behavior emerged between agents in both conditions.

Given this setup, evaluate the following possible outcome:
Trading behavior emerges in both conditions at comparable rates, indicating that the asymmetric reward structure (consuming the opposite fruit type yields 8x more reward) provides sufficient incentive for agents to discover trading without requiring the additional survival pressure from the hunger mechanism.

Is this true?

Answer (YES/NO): NO